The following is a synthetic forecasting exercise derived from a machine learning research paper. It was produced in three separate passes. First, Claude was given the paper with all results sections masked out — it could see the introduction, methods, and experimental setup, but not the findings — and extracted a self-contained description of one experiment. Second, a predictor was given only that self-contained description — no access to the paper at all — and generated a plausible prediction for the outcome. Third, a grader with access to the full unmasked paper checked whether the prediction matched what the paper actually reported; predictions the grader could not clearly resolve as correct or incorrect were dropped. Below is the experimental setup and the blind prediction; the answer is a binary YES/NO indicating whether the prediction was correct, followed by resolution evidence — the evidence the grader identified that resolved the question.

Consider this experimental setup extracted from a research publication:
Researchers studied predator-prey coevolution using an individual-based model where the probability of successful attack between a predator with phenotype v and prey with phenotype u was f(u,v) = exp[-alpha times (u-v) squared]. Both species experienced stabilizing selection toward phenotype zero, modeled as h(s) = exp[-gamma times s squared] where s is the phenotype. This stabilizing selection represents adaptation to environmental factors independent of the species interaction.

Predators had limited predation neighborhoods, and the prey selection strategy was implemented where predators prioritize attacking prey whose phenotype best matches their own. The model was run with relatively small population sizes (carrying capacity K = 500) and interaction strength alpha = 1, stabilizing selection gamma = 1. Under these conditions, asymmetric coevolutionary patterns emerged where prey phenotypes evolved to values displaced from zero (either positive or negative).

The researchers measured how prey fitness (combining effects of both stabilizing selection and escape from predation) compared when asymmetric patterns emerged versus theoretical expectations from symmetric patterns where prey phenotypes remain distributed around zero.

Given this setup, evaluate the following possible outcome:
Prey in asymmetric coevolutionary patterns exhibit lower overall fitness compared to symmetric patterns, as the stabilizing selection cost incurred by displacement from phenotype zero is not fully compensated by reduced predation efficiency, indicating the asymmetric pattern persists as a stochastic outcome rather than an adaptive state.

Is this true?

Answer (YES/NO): NO